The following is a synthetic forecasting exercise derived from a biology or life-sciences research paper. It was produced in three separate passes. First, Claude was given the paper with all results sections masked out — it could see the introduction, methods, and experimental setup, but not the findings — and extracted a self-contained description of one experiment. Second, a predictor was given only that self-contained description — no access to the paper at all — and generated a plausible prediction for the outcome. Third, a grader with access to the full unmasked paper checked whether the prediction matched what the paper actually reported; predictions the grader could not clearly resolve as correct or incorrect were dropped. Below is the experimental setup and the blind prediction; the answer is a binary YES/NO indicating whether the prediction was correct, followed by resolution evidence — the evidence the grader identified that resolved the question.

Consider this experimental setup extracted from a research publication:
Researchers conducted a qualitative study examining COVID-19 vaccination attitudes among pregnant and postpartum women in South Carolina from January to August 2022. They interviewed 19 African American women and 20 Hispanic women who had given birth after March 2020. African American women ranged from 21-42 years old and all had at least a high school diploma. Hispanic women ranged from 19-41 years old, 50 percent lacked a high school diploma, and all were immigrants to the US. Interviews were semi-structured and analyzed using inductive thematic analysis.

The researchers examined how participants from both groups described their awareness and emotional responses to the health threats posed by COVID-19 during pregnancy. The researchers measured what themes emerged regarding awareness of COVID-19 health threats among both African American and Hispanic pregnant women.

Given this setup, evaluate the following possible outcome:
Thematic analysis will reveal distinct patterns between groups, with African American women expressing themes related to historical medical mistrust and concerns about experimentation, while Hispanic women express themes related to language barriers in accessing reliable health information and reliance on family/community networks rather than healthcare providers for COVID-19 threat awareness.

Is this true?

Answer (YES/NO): NO